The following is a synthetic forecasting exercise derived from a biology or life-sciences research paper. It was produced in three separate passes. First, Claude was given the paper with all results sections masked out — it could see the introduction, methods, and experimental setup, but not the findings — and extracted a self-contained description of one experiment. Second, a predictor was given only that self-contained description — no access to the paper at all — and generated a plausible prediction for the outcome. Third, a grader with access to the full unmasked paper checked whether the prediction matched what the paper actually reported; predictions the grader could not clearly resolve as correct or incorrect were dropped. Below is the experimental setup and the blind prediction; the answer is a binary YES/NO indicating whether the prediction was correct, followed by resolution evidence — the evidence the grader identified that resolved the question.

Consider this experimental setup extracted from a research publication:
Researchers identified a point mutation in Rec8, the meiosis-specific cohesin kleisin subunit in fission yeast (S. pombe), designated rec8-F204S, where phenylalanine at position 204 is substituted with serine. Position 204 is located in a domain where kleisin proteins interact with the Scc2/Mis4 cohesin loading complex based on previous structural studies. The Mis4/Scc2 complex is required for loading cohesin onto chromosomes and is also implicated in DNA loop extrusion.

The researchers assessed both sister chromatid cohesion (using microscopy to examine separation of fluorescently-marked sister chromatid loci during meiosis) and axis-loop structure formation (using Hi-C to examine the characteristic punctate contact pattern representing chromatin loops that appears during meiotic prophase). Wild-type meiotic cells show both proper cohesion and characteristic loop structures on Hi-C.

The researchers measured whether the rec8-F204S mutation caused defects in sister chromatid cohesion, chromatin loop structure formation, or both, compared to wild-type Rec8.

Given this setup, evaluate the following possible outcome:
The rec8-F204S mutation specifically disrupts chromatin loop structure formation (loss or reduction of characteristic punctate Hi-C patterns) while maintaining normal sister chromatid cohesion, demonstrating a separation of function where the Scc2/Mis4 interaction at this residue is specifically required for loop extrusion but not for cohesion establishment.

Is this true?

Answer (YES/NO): YES